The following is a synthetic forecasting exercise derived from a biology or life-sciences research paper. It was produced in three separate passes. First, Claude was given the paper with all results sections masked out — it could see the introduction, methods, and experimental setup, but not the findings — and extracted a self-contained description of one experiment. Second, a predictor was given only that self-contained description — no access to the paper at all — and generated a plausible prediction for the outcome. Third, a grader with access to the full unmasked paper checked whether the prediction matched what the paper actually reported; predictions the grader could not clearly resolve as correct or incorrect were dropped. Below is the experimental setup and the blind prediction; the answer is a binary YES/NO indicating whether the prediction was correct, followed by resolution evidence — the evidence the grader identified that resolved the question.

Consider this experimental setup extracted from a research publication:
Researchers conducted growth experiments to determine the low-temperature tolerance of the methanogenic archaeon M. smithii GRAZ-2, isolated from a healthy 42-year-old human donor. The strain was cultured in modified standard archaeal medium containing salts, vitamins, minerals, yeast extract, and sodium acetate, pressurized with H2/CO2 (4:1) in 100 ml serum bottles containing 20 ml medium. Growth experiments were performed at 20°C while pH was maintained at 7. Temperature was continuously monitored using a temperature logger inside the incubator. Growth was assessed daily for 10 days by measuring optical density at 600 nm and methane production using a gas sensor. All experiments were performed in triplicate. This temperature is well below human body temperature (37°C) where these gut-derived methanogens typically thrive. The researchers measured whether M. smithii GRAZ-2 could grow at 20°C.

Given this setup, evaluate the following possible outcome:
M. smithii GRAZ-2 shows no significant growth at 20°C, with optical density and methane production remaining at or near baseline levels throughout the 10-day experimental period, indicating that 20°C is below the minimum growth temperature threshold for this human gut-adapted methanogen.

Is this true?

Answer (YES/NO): YES